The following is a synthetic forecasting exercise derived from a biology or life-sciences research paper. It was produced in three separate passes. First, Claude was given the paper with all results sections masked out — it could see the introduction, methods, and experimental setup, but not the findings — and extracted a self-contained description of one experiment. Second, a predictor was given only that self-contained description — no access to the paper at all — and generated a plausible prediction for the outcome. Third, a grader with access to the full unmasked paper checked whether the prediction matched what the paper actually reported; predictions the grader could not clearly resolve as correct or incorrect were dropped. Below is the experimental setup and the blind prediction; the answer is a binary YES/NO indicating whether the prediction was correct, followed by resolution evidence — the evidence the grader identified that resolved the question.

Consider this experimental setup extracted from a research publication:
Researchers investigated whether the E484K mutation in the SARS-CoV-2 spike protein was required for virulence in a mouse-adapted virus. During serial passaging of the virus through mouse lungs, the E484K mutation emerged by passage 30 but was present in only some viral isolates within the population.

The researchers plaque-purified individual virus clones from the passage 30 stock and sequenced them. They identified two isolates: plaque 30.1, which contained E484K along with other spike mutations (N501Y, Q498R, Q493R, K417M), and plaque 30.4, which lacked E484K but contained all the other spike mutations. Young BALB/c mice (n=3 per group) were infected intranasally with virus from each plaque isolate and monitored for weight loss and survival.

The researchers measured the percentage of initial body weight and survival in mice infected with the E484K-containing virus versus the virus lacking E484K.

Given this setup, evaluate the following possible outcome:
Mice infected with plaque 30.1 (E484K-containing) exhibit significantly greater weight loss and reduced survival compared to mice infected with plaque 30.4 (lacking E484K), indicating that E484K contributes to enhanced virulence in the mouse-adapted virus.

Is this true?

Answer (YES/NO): NO